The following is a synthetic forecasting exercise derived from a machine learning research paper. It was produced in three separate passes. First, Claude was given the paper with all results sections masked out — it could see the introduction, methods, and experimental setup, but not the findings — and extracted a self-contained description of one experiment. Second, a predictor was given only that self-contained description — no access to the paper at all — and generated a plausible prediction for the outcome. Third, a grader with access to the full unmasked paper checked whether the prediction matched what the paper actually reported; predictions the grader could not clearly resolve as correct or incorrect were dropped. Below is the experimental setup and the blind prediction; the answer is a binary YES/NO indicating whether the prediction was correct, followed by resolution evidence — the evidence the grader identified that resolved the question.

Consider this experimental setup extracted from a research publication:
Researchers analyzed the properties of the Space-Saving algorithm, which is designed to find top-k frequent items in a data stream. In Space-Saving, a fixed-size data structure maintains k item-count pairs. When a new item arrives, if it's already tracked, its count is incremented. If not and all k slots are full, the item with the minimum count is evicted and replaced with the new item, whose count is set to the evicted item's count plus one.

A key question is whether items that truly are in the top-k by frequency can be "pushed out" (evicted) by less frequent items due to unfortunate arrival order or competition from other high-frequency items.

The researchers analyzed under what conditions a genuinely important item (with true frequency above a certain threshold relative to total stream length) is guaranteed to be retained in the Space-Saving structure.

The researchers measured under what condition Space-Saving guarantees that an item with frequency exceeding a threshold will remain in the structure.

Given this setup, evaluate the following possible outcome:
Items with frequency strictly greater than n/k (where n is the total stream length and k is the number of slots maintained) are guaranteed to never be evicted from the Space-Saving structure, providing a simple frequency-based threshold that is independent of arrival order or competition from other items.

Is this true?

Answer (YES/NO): NO